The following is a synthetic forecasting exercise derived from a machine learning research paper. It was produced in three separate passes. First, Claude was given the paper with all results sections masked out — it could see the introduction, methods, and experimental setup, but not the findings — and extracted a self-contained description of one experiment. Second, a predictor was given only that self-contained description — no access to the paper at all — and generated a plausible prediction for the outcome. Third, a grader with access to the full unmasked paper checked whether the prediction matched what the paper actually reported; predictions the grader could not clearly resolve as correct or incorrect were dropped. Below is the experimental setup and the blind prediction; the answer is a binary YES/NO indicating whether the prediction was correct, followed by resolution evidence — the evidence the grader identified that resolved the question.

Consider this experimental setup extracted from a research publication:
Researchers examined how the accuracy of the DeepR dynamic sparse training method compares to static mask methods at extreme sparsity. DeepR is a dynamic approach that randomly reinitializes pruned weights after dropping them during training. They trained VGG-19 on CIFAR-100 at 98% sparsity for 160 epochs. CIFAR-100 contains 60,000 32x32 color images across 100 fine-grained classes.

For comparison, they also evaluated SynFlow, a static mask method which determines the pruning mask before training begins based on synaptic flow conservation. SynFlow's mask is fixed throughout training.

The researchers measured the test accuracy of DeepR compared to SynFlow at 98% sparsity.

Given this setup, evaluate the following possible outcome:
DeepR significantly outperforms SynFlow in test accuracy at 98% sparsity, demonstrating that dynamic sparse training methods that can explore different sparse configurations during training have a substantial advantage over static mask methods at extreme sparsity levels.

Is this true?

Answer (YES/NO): NO